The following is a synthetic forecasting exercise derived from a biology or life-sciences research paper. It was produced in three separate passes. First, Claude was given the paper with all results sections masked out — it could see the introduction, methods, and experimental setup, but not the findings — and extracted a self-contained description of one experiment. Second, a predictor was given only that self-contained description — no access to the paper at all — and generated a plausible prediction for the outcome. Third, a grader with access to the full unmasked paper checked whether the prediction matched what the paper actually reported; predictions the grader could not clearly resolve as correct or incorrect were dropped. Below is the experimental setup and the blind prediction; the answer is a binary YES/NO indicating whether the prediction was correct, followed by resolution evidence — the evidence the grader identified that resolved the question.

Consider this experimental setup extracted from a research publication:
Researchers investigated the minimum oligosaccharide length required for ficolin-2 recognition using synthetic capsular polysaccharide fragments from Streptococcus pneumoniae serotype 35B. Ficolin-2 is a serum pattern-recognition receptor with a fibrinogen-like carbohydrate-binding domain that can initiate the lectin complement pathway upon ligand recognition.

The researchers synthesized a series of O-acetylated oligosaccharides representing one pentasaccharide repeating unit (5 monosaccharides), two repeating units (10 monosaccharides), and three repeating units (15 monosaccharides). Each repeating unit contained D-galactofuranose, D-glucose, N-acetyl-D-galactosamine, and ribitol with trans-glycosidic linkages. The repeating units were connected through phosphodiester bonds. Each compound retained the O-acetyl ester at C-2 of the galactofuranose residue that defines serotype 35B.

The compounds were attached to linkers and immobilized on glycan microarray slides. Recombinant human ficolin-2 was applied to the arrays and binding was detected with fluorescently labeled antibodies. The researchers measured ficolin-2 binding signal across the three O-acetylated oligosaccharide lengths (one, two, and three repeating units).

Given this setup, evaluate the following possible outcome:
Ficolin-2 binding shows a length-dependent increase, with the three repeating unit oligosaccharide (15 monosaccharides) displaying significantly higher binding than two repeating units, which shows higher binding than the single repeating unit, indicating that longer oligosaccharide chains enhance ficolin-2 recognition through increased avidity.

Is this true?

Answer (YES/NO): YES